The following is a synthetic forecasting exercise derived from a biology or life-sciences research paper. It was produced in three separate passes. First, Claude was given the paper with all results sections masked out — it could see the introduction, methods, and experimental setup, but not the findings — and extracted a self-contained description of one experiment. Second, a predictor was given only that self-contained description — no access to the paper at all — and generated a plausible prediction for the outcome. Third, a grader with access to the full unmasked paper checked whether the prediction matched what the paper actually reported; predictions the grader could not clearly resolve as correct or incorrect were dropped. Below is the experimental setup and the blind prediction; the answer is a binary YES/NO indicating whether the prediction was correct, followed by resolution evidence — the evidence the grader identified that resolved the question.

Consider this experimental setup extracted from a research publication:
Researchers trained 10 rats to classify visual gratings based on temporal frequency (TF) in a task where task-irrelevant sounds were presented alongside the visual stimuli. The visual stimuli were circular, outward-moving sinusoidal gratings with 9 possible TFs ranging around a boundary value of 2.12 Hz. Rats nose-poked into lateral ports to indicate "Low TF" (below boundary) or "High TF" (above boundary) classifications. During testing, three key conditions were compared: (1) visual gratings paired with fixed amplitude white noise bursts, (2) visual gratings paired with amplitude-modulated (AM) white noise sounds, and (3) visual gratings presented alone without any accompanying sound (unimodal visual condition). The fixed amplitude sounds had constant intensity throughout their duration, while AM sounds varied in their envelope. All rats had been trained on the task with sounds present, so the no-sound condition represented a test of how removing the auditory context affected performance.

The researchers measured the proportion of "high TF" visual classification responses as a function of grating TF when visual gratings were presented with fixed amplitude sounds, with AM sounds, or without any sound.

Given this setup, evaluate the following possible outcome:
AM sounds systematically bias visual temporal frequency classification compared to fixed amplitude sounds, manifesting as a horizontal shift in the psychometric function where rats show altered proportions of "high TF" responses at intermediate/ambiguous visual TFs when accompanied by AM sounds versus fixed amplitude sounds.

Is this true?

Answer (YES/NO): NO